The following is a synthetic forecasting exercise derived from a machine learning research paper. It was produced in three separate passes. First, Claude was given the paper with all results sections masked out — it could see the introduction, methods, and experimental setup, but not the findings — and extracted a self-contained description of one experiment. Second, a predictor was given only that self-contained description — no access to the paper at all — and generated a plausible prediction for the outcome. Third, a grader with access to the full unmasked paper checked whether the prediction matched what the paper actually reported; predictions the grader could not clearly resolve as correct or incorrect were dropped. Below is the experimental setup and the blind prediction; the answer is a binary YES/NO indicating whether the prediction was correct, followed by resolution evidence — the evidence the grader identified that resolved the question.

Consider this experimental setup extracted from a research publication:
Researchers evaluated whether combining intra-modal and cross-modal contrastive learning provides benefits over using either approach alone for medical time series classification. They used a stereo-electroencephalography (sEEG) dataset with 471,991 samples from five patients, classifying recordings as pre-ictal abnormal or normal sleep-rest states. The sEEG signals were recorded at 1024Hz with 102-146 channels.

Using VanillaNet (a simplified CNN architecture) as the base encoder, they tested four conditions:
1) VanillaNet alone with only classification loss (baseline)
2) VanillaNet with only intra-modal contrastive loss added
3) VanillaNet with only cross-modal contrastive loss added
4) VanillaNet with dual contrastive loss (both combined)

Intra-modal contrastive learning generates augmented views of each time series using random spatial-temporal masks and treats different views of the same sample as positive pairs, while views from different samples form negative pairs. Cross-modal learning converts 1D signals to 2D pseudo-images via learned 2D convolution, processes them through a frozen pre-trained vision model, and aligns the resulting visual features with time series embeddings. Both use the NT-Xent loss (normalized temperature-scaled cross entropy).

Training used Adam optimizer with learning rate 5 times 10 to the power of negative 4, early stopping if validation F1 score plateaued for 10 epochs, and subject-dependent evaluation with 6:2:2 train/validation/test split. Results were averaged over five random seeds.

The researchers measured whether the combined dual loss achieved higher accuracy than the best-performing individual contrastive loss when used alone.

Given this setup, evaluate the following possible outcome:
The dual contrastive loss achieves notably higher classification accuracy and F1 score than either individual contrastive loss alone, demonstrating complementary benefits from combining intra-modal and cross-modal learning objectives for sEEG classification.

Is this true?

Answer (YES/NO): YES